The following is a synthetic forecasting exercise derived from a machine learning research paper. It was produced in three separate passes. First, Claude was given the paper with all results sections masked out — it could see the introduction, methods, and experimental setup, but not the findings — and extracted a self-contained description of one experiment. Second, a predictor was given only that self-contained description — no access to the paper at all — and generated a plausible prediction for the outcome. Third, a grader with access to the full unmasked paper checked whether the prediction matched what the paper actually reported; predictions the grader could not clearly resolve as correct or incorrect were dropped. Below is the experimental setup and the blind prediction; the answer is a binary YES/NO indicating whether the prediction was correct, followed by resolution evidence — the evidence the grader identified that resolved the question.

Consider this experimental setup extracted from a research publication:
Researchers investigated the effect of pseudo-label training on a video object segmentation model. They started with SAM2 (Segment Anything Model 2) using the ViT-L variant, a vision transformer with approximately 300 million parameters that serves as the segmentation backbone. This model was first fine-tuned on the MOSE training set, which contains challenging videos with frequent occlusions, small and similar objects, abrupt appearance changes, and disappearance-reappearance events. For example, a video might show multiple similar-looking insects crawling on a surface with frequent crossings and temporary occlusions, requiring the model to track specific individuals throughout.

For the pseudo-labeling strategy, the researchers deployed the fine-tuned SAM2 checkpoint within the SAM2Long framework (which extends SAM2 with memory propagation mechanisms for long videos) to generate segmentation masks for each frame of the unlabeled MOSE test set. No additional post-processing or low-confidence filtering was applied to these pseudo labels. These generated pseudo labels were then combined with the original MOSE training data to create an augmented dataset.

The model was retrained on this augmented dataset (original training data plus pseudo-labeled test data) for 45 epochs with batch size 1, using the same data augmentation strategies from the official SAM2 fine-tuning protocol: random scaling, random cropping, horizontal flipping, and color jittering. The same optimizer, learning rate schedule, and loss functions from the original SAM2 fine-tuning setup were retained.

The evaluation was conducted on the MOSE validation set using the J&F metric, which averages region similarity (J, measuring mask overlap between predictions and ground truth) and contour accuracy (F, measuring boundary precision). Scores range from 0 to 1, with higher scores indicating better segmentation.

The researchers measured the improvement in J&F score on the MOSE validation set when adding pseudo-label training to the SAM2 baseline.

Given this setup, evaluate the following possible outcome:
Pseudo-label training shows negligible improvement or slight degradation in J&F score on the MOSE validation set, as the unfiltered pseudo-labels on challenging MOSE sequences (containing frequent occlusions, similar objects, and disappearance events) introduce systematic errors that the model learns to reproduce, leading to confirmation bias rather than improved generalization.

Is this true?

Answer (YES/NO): NO